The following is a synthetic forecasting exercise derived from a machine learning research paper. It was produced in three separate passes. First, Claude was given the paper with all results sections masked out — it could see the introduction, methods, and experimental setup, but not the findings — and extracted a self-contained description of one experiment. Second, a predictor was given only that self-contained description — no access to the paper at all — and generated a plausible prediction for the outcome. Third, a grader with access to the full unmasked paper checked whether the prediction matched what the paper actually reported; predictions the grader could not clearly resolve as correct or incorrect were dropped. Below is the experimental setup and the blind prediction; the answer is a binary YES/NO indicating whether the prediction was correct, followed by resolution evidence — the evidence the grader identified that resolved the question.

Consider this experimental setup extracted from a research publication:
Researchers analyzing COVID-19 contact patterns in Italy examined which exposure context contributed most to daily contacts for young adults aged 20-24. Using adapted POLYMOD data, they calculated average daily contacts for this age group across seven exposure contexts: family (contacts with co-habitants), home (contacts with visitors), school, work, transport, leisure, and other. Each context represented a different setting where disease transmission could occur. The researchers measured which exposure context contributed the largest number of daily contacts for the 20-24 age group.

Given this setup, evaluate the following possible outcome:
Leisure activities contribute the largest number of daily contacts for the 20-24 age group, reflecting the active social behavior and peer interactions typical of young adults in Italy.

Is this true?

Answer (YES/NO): YES